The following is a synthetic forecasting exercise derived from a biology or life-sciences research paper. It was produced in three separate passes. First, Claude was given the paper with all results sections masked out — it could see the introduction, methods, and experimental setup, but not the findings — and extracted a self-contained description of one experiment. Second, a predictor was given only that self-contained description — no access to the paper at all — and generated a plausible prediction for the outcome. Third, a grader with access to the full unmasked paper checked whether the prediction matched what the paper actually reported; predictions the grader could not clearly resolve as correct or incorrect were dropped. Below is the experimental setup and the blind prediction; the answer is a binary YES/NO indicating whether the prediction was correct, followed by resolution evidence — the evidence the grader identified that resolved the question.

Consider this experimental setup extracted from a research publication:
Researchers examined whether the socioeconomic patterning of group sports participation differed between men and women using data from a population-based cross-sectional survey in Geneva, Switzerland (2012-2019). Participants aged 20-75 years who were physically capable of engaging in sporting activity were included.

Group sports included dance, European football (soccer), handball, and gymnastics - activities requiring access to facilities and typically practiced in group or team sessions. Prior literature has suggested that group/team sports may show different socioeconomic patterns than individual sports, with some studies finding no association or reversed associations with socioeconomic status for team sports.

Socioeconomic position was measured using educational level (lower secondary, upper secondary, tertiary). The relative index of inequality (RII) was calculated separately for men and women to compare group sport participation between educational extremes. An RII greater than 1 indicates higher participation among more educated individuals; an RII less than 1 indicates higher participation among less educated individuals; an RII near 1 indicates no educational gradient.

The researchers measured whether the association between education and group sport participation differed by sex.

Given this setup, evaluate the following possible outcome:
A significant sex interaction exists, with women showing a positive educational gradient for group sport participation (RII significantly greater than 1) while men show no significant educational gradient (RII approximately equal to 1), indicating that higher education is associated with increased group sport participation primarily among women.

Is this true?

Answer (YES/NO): YES